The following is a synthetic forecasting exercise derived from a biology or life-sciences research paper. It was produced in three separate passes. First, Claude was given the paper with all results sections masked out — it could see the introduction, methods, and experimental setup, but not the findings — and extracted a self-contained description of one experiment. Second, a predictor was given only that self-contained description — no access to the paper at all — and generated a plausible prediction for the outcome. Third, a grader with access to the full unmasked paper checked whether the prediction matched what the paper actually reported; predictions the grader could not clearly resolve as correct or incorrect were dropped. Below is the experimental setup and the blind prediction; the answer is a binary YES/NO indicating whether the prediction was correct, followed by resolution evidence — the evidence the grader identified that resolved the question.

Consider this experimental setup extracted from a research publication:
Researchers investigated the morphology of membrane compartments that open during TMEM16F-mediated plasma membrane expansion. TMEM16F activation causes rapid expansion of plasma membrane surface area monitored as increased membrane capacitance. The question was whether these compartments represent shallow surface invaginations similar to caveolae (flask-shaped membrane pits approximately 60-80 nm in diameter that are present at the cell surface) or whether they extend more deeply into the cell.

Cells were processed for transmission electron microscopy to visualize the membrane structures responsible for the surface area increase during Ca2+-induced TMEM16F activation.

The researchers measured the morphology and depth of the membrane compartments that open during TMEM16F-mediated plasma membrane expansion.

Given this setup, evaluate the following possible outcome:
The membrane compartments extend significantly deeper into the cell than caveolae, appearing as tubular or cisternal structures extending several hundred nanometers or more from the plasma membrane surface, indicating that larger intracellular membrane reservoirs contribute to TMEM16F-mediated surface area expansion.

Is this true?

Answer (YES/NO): YES